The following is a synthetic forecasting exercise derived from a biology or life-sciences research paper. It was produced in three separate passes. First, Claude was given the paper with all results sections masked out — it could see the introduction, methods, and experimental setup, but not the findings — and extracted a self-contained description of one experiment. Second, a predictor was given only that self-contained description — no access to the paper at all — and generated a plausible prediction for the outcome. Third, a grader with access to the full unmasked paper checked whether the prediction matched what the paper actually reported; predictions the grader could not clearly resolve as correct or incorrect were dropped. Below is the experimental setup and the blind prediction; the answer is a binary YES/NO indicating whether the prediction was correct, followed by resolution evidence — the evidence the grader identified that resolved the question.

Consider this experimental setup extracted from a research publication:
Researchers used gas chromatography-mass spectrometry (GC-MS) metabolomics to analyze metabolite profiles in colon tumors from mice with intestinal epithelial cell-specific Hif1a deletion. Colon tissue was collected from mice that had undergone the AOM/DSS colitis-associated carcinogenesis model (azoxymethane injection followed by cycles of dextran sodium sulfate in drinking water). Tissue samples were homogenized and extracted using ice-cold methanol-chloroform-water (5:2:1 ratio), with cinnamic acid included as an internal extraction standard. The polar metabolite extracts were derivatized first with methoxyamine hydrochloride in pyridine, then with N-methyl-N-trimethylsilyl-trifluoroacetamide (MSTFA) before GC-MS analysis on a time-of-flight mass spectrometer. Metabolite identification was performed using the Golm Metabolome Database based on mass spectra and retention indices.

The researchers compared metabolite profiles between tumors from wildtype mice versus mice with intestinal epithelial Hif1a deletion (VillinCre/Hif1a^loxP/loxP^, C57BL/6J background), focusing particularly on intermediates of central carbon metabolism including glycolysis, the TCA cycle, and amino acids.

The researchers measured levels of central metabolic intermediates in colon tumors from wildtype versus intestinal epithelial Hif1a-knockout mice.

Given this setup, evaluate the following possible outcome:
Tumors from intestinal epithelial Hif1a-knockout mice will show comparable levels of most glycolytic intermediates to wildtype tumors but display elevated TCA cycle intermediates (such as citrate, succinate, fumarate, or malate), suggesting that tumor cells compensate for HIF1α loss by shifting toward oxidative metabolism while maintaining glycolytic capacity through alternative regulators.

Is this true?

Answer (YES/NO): NO